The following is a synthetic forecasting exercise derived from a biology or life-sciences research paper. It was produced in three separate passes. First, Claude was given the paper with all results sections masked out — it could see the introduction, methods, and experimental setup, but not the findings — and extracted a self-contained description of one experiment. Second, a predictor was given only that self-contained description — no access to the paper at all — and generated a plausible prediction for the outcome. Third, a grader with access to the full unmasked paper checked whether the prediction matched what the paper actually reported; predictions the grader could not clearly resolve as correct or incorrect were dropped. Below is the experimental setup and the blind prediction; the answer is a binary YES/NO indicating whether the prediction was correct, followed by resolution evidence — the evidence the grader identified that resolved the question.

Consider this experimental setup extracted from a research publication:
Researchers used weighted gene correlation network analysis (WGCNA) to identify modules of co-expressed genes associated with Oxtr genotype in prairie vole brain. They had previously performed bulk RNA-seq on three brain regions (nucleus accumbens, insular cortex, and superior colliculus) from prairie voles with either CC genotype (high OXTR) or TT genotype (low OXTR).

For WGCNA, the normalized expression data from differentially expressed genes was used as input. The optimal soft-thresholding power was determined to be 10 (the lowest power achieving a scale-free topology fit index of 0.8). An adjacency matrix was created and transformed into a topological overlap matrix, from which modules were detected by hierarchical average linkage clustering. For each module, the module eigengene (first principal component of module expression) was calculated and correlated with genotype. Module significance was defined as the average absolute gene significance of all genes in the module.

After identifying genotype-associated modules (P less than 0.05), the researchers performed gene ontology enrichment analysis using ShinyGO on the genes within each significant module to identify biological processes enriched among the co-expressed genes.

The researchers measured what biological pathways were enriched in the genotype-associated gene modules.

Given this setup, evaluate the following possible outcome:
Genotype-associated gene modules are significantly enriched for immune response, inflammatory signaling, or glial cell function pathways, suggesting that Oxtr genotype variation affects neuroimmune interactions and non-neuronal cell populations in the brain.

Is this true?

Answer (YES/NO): YES